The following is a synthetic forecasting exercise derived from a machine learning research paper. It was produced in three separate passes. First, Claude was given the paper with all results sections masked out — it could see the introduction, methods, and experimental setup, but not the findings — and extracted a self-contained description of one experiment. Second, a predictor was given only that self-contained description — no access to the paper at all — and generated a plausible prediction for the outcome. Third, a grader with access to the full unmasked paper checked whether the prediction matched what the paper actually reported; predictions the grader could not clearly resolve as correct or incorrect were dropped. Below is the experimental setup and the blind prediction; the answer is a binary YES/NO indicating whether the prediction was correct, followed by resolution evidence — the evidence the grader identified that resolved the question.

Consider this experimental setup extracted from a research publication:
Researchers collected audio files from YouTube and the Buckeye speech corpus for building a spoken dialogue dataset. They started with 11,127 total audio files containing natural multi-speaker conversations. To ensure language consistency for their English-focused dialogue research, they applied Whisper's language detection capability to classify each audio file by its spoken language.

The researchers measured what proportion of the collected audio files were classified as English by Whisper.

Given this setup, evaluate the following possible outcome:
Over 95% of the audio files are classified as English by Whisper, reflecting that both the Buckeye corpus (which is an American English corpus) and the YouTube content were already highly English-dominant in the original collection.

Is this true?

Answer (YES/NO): NO